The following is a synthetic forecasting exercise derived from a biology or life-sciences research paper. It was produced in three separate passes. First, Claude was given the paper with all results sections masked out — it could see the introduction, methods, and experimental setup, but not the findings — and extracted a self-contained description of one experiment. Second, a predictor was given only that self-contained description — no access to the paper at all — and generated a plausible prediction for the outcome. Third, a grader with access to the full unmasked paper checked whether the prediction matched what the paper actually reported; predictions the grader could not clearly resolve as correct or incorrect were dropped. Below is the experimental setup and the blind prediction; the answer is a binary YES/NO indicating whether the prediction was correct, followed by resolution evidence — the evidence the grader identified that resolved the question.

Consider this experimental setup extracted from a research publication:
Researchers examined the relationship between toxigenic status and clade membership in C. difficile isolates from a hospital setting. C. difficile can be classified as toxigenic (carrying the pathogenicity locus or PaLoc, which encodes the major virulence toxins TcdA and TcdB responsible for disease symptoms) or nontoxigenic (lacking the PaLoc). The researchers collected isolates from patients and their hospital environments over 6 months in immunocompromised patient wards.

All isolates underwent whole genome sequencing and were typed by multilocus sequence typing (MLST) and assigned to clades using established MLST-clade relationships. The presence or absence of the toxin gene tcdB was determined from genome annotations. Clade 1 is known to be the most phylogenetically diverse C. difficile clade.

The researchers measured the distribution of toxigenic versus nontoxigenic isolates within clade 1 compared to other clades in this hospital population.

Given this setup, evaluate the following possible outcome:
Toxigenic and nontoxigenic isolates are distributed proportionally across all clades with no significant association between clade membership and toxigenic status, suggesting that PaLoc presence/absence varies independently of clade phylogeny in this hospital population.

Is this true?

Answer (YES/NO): NO